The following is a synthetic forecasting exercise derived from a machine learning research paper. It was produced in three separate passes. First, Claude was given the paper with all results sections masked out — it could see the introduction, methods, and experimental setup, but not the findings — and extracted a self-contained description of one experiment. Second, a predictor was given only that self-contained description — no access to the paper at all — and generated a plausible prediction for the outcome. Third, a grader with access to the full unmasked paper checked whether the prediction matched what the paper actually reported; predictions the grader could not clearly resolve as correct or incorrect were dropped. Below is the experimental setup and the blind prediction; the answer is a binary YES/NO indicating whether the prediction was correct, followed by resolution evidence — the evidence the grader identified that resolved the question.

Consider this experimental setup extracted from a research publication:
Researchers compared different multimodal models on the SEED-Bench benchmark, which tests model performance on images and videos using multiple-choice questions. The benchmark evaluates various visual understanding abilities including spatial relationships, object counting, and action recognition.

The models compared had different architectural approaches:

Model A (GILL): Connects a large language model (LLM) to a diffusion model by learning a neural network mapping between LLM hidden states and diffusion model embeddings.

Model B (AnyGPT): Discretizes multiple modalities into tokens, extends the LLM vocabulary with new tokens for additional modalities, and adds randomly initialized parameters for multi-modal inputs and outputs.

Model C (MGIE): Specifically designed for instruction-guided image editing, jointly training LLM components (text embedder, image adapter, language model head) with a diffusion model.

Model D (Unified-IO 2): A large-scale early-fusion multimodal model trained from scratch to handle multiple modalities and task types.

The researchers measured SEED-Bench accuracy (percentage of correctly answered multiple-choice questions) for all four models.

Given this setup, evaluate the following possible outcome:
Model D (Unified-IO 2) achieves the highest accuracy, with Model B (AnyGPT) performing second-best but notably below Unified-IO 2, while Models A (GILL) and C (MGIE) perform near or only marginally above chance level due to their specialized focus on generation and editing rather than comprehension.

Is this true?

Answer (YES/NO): NO